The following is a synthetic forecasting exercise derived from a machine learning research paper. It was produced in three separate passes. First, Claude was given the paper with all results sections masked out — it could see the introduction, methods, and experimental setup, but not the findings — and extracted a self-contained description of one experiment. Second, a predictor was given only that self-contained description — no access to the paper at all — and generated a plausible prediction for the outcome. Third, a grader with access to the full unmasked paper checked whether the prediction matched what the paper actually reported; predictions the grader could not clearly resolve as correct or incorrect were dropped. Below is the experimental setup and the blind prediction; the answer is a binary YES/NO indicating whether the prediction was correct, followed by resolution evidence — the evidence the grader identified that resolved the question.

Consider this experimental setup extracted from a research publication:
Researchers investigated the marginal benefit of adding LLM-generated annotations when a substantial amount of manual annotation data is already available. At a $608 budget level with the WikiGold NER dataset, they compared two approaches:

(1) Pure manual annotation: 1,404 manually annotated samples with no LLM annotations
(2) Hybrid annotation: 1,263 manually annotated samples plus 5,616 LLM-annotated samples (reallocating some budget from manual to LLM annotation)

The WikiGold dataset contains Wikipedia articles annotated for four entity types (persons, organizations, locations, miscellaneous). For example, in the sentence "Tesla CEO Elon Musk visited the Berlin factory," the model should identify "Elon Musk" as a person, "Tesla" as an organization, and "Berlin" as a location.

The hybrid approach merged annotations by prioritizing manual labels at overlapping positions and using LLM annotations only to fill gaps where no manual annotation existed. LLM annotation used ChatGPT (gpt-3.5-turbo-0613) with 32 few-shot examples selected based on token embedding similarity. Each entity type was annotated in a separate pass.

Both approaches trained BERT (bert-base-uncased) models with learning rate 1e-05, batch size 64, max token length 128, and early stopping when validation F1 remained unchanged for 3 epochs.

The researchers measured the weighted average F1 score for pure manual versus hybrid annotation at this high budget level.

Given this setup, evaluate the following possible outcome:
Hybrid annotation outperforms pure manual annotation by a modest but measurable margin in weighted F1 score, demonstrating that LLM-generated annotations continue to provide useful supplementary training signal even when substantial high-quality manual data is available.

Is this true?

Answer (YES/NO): YES